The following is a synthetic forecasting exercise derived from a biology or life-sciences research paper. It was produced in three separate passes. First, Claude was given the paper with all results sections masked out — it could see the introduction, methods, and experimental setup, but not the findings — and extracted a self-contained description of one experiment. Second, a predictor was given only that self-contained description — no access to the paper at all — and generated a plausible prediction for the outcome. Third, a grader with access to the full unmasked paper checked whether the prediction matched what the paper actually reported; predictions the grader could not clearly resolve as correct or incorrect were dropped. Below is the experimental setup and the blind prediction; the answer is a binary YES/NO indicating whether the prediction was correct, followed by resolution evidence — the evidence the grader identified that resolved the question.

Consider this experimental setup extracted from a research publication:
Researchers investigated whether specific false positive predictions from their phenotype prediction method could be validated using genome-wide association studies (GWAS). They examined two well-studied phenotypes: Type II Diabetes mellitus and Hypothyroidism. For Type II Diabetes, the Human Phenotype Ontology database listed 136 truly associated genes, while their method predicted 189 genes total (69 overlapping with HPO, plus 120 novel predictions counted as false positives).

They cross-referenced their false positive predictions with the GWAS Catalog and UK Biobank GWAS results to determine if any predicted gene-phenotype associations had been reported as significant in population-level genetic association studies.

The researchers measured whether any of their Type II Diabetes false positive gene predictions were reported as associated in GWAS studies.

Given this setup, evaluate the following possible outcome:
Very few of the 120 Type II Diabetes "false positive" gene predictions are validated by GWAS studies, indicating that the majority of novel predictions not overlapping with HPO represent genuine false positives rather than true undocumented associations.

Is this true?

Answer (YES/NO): YES